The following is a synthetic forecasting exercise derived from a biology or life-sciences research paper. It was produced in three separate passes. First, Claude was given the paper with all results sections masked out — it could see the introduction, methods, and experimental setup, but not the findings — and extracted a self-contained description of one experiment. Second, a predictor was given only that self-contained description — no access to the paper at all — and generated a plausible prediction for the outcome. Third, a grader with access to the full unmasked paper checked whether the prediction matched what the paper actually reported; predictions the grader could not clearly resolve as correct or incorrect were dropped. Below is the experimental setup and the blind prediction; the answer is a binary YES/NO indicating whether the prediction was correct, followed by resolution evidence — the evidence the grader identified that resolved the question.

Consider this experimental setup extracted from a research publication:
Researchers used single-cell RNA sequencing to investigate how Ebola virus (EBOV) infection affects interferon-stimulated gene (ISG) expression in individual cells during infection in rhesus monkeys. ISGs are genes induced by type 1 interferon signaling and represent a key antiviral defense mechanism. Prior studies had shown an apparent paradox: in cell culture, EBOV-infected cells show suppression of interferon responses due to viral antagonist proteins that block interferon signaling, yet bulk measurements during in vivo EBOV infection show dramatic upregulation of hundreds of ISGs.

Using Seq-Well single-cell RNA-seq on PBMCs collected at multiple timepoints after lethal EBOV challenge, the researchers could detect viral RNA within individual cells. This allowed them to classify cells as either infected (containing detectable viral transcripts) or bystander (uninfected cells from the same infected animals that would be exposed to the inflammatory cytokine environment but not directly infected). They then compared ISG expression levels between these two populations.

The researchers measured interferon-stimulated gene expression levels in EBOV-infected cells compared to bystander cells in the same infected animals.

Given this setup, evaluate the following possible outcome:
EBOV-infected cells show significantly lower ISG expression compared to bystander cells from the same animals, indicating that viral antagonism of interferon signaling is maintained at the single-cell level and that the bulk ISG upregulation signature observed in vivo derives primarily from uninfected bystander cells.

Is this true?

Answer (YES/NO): NO